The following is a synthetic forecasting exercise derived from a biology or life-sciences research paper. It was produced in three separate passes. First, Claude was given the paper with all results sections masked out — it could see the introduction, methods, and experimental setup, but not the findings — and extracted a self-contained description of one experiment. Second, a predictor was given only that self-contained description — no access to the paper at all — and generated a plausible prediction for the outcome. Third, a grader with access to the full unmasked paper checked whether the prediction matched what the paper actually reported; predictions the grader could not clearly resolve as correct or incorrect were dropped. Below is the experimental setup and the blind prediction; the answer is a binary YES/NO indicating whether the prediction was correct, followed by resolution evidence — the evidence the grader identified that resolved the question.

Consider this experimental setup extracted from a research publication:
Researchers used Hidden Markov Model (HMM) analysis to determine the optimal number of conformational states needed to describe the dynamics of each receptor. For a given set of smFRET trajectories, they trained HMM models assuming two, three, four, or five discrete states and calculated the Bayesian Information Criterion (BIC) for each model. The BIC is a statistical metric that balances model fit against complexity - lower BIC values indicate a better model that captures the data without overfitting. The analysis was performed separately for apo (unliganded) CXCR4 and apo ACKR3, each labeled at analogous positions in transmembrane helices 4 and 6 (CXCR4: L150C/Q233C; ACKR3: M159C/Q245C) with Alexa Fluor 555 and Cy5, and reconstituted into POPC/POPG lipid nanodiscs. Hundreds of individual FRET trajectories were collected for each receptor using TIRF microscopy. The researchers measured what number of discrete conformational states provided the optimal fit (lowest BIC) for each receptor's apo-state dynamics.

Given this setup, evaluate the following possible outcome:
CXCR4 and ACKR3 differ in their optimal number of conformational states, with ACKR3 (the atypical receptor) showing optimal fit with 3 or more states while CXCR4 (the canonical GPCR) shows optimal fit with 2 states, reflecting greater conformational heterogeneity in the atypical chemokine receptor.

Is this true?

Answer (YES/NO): NO